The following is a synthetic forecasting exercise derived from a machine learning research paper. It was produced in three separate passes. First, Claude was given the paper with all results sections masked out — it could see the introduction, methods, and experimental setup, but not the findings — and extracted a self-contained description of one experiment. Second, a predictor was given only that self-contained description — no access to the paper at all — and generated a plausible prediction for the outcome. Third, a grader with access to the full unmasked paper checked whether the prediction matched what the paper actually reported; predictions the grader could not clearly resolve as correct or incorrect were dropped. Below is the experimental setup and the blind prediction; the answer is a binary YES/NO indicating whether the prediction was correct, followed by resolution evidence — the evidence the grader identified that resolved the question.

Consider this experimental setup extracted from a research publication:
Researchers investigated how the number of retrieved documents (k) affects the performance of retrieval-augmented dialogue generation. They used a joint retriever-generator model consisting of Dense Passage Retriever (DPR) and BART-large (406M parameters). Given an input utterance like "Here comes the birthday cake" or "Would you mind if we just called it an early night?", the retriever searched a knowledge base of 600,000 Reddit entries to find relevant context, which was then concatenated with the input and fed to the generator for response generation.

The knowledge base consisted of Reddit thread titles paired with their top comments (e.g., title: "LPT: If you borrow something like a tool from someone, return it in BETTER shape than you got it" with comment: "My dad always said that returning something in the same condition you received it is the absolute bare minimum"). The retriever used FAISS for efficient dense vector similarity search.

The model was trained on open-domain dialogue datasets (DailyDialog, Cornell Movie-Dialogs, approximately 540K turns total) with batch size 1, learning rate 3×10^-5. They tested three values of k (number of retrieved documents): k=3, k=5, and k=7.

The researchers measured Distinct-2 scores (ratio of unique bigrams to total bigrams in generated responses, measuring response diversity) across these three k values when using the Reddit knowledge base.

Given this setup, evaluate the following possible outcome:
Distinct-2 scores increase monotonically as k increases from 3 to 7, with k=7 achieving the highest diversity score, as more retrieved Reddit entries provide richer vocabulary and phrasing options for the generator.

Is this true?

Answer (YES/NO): NO